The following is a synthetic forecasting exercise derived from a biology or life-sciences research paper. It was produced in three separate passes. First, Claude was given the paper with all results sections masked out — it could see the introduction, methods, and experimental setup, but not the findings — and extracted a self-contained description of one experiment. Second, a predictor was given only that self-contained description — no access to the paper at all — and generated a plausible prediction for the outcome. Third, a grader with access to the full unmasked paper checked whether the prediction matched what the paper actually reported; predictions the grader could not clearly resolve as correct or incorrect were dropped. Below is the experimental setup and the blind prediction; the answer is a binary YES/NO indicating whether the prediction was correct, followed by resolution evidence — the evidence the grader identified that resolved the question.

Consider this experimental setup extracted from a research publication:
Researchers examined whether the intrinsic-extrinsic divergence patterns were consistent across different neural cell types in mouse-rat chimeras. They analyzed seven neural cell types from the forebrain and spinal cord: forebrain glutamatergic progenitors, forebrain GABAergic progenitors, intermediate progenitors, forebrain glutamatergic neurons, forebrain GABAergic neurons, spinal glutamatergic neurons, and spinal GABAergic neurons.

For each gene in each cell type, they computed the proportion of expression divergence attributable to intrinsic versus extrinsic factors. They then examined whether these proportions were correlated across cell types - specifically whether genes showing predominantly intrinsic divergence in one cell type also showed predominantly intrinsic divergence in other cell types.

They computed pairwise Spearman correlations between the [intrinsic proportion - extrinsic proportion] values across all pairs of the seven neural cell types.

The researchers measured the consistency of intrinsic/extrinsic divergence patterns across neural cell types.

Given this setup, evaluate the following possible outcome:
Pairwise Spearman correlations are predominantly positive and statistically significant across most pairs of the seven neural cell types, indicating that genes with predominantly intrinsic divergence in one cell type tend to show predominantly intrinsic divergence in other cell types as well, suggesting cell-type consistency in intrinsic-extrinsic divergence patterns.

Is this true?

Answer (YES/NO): YES